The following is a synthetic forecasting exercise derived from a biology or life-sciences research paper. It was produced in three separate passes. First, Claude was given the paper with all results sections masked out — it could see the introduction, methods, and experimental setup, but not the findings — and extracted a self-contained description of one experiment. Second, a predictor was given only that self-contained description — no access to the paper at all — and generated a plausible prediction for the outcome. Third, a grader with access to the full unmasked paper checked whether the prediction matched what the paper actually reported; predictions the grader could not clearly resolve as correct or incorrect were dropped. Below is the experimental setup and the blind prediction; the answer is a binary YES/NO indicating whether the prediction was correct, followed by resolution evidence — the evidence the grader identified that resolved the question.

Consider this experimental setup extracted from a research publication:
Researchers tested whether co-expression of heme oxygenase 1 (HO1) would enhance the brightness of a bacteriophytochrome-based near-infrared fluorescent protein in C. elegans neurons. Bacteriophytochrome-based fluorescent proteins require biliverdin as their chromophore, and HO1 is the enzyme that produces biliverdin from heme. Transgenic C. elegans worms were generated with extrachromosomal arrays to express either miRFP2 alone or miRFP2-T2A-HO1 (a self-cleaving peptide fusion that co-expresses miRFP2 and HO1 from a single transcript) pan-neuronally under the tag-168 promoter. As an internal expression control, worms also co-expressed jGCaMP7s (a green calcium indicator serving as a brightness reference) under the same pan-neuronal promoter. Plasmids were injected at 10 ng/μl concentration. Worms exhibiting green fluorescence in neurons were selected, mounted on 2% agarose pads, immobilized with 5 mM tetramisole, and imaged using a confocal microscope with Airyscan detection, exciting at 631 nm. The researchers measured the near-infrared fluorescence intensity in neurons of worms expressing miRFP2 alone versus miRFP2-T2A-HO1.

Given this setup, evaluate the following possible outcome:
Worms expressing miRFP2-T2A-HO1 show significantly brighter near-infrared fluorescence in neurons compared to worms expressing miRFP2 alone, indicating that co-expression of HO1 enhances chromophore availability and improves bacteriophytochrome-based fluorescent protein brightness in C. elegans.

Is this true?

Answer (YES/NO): YES